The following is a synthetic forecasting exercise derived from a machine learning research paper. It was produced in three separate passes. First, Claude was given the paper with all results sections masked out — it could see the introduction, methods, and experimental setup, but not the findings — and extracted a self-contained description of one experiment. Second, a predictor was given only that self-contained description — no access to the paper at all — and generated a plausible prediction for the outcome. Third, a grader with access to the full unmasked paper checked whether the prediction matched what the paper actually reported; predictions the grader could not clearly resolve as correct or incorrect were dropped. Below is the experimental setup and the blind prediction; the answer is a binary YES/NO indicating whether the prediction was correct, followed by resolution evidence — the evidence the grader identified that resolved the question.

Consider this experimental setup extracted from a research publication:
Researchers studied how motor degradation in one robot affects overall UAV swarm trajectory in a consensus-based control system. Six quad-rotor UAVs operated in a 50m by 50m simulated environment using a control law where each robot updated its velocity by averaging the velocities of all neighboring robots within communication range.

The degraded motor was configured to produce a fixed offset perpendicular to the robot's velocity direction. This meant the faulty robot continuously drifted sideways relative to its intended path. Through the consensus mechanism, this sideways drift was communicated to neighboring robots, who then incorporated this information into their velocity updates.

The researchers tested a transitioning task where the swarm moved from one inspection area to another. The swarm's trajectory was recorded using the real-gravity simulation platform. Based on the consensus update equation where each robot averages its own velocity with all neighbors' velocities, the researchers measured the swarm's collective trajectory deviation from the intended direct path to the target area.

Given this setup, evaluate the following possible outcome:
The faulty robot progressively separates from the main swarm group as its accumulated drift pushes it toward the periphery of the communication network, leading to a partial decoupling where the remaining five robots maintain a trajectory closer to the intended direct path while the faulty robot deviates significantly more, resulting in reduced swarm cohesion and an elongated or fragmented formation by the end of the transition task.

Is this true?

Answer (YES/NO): NO